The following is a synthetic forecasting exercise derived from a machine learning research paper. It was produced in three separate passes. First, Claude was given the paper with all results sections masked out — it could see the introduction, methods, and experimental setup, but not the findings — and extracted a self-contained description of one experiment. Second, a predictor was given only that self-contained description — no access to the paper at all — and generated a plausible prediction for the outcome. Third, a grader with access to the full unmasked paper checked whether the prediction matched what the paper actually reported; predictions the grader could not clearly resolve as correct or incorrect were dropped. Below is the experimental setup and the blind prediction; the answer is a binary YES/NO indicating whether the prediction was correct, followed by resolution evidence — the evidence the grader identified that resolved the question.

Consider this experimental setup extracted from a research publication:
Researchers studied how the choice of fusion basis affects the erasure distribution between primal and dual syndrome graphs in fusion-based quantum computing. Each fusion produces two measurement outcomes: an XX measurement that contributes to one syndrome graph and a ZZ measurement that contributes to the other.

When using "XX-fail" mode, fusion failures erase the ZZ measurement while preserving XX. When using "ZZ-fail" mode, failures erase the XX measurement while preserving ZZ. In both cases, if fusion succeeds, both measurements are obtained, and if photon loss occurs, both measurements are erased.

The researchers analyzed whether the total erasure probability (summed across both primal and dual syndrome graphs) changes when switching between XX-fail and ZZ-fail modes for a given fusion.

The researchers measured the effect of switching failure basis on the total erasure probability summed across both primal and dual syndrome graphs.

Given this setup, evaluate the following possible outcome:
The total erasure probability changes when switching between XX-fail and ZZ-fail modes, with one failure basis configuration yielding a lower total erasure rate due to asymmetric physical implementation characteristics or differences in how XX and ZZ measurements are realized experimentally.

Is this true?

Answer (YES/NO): NO